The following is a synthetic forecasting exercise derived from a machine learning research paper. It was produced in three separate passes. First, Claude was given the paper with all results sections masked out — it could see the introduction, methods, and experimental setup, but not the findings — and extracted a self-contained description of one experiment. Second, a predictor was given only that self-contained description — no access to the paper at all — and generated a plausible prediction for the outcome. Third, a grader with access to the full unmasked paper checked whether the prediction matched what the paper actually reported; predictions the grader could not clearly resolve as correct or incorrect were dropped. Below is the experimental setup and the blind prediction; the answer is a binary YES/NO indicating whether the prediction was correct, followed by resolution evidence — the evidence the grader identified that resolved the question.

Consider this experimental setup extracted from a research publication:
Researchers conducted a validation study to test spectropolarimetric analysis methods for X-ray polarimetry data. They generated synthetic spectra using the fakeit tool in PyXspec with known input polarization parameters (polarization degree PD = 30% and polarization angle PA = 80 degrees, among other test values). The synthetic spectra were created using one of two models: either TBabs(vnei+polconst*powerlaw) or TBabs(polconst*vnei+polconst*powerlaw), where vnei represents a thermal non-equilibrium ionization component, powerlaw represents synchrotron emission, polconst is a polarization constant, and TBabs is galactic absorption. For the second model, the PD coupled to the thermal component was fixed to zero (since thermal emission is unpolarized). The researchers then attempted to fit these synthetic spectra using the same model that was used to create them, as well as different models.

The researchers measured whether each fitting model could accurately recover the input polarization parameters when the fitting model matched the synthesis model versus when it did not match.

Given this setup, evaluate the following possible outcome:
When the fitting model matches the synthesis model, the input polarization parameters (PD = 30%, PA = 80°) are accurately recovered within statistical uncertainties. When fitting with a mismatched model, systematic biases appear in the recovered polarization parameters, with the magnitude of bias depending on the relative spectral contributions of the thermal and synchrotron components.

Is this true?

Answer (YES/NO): NO